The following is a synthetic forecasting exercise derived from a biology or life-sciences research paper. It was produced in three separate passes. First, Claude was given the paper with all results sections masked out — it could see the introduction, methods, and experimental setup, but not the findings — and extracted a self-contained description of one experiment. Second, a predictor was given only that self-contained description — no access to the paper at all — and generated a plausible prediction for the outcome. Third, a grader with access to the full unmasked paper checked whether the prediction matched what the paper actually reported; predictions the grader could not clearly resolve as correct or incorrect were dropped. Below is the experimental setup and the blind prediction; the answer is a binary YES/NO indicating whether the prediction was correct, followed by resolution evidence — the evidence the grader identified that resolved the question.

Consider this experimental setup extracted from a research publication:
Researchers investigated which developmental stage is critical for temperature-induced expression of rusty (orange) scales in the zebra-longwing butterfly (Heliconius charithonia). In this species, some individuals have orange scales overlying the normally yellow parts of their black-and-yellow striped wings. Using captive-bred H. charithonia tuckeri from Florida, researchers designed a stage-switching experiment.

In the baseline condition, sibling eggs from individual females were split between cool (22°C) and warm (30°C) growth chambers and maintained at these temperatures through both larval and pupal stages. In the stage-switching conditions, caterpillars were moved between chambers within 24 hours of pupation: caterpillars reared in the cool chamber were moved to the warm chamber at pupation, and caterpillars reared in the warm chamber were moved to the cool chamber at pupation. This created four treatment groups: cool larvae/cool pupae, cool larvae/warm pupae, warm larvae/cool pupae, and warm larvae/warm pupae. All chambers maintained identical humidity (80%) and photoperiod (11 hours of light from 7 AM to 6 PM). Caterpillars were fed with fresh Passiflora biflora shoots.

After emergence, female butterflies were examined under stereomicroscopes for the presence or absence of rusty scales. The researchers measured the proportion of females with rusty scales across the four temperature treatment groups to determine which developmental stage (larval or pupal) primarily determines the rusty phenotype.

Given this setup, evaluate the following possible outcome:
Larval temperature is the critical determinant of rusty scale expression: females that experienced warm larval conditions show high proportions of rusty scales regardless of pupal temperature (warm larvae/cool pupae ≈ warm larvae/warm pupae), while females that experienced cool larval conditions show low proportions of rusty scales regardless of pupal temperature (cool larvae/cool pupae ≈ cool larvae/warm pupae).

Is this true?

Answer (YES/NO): NO